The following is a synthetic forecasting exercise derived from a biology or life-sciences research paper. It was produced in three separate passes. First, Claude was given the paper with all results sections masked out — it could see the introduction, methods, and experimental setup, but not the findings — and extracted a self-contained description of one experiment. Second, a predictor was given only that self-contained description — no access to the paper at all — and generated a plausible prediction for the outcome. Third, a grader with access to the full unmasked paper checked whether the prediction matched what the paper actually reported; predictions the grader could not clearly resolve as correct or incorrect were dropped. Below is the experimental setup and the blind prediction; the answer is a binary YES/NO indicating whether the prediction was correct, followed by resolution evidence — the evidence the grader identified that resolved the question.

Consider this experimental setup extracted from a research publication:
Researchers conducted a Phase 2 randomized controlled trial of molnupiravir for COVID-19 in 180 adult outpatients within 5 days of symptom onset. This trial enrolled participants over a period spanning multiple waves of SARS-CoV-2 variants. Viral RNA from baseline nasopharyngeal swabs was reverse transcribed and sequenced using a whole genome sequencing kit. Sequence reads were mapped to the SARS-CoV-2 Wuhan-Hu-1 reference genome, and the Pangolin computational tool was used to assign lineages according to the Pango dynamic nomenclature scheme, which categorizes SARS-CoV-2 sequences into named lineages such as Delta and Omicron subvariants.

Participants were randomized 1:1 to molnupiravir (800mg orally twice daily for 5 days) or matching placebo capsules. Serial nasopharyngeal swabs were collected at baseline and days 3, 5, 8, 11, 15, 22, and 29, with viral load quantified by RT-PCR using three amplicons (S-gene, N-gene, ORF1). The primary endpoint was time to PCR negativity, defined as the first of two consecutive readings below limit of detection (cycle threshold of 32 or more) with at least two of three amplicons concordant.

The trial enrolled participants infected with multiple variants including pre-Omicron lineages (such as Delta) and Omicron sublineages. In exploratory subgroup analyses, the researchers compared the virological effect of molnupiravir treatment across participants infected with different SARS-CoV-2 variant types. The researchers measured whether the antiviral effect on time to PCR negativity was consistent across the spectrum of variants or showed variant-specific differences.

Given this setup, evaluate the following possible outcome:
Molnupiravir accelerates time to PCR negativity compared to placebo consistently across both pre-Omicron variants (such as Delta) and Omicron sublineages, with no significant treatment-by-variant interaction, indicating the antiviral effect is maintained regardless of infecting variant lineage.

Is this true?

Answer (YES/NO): YES